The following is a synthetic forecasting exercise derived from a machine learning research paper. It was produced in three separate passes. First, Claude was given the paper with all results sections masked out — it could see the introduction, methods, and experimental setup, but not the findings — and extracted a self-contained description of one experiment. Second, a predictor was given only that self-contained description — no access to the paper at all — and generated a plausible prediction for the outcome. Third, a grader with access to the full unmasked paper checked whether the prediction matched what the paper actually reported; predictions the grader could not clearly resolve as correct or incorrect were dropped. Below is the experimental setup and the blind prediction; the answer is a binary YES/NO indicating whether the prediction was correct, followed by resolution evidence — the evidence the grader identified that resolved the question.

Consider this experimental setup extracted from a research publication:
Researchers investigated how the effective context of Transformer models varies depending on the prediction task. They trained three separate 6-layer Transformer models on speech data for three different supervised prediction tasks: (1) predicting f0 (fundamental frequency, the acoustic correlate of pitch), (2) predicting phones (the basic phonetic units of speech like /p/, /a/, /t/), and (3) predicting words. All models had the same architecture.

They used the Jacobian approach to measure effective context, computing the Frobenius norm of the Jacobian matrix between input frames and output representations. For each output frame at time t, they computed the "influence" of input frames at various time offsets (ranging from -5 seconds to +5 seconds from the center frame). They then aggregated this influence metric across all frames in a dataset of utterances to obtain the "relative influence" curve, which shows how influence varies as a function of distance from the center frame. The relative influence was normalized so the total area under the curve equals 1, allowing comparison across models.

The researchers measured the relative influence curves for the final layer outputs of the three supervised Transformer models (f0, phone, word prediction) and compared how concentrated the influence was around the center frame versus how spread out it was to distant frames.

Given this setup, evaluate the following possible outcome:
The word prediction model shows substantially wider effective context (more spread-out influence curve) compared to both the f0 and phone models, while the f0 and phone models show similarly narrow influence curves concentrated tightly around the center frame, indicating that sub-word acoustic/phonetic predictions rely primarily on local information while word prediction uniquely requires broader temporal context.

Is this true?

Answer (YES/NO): NO